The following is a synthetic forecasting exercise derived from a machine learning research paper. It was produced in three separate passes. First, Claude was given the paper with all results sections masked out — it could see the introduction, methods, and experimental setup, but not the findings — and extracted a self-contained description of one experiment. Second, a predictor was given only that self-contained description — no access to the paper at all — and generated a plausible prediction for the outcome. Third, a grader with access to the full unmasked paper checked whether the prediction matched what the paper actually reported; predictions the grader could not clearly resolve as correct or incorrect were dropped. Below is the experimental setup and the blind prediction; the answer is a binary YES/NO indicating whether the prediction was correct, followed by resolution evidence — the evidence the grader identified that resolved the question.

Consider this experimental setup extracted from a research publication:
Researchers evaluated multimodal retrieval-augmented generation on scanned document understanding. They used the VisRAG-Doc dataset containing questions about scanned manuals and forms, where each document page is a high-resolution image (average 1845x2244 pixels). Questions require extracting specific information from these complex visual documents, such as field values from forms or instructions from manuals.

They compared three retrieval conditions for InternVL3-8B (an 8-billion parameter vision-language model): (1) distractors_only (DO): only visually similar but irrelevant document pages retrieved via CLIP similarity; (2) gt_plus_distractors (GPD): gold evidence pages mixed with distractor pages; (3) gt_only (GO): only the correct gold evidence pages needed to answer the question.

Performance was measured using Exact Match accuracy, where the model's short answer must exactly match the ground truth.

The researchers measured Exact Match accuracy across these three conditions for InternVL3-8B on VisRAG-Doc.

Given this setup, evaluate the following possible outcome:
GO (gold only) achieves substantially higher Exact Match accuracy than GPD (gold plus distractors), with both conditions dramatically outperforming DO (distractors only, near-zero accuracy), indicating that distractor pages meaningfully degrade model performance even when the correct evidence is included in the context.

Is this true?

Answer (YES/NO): NO